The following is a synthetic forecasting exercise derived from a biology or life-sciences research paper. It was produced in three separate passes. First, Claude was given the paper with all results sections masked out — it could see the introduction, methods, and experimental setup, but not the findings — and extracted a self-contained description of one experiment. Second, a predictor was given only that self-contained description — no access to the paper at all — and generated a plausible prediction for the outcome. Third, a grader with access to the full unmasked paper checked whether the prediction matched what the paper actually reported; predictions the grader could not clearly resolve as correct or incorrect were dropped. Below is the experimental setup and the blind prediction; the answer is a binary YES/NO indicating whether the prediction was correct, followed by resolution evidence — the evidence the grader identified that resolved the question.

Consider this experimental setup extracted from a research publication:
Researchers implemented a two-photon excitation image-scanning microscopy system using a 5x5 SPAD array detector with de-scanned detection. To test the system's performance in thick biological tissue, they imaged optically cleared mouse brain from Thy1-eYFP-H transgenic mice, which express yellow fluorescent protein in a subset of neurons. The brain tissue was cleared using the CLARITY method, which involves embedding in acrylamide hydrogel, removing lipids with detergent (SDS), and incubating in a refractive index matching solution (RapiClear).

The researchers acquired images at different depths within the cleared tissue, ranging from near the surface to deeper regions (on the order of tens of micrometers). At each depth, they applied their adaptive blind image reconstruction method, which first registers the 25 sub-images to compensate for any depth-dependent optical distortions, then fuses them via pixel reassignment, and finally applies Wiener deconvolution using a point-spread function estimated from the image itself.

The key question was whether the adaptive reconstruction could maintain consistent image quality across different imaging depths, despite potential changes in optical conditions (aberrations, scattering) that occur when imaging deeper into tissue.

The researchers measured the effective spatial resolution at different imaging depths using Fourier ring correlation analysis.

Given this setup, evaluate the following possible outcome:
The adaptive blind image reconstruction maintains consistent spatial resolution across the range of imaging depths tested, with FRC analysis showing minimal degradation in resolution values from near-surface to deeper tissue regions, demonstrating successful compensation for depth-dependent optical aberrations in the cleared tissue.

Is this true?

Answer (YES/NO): YES